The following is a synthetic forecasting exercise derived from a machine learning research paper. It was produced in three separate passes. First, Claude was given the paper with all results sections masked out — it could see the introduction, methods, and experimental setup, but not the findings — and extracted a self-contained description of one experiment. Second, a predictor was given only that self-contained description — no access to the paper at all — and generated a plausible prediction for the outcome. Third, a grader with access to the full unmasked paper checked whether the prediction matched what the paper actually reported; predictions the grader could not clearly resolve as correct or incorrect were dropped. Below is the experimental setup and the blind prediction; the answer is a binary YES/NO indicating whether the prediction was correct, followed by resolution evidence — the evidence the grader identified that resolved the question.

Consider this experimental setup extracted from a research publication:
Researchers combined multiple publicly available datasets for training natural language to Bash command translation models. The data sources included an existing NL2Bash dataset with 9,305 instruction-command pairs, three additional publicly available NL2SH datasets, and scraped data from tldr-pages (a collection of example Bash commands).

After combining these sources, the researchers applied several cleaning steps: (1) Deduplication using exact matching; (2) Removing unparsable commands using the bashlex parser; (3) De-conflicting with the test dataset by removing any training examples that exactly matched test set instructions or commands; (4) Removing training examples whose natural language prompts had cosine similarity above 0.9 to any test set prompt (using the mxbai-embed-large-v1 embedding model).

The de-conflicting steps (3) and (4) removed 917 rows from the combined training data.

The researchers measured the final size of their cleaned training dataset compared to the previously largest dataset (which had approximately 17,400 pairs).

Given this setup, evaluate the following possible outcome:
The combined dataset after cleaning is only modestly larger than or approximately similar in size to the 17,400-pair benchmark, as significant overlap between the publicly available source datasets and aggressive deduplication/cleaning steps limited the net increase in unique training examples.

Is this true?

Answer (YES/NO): NO